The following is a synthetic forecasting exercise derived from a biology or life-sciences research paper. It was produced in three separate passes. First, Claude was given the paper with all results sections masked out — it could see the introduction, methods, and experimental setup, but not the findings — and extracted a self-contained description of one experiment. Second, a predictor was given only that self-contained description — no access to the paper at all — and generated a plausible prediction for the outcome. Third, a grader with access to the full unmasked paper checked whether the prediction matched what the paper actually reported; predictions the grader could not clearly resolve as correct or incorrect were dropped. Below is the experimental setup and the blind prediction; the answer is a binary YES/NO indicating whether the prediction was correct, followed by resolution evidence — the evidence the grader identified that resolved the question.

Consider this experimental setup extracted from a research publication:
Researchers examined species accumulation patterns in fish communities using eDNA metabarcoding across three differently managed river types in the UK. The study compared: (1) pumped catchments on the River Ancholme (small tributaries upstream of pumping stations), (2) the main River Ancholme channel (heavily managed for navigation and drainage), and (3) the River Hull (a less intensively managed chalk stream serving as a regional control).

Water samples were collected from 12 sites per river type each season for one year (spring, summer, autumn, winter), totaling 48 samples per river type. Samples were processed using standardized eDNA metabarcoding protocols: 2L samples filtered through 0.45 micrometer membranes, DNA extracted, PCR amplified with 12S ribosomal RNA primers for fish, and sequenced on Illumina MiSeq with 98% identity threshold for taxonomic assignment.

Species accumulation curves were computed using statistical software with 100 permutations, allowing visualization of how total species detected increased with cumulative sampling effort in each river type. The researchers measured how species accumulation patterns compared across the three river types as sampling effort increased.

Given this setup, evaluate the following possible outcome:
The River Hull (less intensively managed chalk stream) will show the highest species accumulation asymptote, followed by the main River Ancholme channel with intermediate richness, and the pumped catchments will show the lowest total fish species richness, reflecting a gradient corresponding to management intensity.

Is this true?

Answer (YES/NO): NO